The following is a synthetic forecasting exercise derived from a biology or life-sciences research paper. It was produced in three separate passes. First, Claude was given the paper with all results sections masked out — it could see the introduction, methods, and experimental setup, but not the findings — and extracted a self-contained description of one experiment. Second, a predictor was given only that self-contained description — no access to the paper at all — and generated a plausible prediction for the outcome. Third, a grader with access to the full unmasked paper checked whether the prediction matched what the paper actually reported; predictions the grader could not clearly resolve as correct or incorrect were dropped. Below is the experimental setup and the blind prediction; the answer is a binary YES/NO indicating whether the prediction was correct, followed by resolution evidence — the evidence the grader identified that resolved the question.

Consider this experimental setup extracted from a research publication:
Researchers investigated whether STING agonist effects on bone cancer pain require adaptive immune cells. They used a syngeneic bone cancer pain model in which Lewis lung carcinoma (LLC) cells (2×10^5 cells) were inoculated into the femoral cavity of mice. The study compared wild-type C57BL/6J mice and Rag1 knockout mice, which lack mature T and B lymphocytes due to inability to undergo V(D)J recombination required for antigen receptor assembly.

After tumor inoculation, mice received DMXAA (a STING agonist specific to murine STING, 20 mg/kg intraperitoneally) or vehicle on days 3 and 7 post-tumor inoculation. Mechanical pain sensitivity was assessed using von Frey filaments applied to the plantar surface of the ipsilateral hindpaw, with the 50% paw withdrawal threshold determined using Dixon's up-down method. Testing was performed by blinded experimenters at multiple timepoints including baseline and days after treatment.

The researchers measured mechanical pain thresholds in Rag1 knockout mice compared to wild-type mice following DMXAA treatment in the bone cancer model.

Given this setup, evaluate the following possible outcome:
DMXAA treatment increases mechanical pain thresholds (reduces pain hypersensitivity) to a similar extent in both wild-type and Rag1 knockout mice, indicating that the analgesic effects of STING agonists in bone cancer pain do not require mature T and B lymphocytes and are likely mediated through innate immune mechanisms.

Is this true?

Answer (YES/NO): NO